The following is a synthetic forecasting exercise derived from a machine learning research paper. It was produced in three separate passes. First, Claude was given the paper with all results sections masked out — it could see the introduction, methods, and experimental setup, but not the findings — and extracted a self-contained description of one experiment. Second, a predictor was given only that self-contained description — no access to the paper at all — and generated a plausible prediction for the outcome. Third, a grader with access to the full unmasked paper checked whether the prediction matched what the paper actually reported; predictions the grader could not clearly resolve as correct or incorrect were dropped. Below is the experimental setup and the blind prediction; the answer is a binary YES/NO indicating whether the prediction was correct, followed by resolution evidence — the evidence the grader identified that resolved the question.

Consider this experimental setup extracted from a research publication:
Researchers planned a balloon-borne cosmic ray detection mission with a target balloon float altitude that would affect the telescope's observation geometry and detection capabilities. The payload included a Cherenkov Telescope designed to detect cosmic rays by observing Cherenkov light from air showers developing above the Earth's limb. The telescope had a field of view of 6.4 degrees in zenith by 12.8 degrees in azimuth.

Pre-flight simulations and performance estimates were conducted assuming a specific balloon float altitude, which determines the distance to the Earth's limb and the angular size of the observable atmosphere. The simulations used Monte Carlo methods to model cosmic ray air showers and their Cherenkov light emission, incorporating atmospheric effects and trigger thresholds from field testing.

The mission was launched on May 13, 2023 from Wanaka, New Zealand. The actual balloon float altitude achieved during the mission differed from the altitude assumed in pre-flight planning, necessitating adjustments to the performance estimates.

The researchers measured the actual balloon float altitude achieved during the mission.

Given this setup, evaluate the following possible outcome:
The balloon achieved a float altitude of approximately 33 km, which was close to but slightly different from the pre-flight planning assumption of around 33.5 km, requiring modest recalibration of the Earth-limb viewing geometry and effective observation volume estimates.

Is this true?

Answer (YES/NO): NO